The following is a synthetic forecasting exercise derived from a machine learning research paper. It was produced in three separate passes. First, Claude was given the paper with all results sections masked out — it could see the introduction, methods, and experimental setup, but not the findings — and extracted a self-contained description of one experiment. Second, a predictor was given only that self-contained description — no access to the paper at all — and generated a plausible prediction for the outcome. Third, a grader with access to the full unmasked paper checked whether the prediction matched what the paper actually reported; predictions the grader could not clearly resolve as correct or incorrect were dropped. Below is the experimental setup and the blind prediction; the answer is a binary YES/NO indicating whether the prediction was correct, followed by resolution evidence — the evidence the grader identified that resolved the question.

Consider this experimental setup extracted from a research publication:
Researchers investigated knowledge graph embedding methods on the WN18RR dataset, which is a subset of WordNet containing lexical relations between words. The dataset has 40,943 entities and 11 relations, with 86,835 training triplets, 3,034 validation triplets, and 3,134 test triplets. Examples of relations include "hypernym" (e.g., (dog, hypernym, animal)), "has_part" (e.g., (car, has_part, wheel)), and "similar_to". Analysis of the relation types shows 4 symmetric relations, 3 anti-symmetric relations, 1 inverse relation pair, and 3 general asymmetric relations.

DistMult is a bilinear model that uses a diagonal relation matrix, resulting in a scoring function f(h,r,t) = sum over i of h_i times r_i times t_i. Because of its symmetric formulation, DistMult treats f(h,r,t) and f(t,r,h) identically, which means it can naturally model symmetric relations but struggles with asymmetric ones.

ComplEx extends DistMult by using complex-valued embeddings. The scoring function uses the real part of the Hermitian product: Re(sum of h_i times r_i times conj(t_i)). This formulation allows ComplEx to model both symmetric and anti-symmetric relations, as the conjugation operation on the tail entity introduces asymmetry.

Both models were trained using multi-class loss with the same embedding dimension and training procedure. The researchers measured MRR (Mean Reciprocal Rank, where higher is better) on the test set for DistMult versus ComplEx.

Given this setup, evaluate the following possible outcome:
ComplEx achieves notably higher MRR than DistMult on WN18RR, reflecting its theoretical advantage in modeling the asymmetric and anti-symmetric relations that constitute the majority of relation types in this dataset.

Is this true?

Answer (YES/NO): YES